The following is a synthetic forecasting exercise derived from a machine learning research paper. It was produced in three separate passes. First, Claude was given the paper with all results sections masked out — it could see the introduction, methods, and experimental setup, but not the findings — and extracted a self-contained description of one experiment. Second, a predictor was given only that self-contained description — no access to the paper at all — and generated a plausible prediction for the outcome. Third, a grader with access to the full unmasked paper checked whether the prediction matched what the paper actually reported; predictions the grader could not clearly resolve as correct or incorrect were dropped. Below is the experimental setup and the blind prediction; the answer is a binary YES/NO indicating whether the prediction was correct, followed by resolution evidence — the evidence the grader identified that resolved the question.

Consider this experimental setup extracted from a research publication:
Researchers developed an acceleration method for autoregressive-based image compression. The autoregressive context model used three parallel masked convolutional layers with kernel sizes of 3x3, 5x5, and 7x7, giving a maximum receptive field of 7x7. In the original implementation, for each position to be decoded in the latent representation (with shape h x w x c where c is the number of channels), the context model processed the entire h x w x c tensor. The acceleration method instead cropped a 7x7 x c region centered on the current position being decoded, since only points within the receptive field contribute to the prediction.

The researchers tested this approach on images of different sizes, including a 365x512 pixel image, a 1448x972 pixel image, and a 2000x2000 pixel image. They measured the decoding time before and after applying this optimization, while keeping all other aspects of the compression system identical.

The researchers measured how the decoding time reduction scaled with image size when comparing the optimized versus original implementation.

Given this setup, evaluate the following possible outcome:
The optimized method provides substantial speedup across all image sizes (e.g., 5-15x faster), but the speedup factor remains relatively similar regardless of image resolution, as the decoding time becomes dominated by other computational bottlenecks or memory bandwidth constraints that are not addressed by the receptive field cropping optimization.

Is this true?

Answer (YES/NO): NO